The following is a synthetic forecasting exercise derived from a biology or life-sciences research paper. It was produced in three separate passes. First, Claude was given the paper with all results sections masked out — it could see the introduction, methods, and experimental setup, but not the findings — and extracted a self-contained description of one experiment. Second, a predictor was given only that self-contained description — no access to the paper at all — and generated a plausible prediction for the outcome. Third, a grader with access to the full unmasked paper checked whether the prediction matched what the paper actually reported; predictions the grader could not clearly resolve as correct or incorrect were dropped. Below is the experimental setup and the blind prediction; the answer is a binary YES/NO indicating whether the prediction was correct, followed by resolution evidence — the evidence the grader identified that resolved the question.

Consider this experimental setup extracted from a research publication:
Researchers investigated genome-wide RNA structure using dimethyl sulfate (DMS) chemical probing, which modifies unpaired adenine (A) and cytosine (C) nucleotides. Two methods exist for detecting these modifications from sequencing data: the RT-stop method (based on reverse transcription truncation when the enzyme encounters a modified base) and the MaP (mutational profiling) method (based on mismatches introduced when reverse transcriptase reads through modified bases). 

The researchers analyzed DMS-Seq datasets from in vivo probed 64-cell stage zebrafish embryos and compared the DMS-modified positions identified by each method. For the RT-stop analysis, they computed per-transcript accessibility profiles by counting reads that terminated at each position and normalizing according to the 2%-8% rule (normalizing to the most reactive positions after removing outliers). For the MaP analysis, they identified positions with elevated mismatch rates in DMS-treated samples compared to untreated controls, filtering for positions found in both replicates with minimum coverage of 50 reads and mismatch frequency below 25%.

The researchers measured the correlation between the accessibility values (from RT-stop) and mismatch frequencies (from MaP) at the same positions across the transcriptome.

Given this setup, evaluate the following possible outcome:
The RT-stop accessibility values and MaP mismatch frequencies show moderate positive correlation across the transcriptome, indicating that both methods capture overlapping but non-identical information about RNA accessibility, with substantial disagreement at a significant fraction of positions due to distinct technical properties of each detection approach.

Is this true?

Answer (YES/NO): NO